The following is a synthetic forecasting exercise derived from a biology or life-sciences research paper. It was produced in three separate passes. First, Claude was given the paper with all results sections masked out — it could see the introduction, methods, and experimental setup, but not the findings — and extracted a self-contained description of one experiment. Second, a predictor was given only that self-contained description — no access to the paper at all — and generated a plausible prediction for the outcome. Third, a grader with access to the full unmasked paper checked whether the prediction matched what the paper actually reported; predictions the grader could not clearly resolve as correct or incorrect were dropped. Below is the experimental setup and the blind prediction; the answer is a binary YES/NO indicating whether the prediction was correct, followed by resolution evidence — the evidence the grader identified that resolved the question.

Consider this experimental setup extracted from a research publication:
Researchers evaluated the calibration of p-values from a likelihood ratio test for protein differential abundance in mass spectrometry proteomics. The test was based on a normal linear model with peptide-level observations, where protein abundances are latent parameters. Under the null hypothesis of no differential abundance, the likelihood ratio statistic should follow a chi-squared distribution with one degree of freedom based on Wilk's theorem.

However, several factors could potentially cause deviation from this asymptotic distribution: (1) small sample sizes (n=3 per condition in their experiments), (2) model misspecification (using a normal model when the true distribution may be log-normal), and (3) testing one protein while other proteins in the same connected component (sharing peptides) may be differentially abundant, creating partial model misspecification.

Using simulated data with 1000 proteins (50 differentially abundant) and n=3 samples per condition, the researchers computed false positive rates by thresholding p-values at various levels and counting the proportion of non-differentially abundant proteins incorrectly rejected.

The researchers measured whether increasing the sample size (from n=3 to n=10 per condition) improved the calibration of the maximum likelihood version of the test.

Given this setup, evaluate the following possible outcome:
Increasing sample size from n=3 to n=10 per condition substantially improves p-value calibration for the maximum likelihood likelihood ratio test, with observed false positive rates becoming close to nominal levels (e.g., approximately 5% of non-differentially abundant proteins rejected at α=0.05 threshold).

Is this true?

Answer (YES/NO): YES